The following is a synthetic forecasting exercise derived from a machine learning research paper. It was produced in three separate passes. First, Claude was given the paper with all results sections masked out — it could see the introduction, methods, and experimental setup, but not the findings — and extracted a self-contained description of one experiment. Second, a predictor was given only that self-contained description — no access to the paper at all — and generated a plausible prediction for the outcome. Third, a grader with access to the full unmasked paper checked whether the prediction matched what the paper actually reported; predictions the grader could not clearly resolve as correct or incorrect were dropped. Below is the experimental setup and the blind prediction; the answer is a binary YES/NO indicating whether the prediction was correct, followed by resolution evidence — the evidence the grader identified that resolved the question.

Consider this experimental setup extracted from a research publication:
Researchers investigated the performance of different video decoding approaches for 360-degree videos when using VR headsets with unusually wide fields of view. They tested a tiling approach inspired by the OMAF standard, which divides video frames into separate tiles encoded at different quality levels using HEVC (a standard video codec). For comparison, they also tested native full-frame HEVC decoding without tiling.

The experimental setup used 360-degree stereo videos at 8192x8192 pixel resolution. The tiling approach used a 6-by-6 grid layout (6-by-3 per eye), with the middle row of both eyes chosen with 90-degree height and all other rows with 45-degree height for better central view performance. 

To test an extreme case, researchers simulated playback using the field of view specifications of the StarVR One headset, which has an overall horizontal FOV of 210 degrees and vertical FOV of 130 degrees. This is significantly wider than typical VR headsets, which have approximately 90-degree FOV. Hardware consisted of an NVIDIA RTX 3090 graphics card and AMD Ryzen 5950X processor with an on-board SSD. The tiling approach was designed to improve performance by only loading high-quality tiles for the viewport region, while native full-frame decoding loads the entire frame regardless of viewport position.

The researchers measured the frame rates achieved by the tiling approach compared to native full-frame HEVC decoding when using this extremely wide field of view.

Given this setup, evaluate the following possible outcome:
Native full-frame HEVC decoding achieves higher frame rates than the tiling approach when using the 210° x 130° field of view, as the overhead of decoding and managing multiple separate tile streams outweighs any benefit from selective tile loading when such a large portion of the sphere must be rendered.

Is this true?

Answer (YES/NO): YES